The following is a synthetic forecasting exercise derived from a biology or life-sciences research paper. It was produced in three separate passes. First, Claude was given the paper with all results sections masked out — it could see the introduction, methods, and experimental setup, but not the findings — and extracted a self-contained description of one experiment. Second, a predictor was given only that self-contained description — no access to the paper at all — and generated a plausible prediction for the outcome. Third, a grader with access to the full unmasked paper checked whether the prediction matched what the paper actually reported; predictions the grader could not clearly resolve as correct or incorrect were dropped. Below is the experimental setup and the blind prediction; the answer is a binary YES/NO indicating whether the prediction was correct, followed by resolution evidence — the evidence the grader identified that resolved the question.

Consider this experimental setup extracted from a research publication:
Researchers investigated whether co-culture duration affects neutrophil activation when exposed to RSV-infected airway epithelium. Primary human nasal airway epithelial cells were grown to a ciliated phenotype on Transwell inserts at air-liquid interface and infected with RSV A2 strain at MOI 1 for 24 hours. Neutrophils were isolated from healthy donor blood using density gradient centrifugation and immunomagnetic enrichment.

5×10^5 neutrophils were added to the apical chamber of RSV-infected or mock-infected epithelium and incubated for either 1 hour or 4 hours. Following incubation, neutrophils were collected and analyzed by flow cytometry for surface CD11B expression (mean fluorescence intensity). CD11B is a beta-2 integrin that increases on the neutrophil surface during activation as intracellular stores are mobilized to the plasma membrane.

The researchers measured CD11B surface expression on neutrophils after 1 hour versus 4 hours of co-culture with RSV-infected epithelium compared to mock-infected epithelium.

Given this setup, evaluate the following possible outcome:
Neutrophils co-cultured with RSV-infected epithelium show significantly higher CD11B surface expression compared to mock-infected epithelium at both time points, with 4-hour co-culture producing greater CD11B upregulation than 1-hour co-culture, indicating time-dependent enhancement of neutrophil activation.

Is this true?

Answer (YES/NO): NO